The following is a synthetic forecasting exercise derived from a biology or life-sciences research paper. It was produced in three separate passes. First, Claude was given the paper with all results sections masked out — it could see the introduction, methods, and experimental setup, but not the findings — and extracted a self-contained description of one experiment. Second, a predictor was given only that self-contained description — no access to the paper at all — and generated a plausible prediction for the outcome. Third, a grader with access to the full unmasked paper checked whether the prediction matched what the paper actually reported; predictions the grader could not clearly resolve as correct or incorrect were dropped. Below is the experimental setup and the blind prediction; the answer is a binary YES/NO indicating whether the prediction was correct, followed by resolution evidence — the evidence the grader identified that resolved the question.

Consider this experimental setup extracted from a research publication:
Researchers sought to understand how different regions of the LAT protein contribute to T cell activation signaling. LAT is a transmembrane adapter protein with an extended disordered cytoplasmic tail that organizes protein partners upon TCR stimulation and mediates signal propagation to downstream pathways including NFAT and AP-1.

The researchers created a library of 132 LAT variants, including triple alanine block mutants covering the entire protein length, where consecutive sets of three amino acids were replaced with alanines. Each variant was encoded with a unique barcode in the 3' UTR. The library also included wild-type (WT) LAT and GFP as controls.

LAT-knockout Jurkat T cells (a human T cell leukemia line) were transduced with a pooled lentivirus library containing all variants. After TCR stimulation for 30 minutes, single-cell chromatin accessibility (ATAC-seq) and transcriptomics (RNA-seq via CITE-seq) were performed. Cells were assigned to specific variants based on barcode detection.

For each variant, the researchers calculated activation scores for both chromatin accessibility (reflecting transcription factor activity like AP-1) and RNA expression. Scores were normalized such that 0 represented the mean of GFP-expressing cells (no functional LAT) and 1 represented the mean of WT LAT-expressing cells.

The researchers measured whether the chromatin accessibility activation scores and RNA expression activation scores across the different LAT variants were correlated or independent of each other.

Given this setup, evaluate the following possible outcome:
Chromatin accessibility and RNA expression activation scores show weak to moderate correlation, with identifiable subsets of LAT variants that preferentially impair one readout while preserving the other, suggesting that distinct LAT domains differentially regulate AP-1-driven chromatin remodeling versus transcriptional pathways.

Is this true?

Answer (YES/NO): NO